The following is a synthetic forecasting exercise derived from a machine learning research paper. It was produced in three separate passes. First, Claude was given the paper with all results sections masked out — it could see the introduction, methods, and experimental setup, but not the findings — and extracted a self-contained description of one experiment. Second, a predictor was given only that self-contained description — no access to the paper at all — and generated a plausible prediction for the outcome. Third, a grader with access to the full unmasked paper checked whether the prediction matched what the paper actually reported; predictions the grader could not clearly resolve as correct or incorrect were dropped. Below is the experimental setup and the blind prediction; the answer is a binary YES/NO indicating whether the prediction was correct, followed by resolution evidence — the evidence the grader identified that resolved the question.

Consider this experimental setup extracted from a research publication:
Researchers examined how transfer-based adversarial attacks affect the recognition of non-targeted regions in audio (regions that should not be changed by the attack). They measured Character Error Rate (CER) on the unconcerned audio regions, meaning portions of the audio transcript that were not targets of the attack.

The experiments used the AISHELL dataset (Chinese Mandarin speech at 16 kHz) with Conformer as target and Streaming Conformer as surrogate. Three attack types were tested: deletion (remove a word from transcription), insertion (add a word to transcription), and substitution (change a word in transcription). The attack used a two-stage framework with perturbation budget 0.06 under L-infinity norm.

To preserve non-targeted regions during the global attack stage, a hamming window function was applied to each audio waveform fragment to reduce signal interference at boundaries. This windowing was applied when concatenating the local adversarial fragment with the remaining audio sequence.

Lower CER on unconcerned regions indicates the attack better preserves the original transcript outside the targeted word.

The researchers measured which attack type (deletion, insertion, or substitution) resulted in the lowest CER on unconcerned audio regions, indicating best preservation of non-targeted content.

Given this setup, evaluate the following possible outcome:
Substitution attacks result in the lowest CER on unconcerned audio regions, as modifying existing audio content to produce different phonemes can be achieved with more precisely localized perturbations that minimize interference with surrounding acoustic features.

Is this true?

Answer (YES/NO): NO